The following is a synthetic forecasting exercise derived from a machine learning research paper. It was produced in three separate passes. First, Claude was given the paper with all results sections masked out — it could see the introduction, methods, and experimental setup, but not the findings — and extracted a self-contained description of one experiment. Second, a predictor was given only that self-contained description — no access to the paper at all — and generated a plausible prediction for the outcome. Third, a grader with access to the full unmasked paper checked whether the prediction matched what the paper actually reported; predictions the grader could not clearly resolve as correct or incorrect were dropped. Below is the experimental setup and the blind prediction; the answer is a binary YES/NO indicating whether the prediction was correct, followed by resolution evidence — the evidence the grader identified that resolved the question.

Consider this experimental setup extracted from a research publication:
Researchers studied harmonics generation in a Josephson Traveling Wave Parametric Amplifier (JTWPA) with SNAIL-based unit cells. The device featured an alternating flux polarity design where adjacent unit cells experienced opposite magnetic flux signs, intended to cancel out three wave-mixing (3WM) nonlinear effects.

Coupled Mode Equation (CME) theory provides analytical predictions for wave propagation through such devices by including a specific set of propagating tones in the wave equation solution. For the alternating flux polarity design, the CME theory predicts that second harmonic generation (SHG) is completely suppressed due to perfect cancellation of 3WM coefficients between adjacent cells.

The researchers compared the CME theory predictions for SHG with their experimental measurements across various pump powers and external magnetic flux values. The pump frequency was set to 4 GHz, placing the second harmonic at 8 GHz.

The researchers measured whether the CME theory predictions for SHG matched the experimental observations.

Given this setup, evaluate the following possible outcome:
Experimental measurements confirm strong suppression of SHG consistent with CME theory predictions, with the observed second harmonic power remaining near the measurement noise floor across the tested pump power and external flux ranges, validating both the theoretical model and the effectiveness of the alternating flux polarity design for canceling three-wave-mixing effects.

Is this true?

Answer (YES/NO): NO